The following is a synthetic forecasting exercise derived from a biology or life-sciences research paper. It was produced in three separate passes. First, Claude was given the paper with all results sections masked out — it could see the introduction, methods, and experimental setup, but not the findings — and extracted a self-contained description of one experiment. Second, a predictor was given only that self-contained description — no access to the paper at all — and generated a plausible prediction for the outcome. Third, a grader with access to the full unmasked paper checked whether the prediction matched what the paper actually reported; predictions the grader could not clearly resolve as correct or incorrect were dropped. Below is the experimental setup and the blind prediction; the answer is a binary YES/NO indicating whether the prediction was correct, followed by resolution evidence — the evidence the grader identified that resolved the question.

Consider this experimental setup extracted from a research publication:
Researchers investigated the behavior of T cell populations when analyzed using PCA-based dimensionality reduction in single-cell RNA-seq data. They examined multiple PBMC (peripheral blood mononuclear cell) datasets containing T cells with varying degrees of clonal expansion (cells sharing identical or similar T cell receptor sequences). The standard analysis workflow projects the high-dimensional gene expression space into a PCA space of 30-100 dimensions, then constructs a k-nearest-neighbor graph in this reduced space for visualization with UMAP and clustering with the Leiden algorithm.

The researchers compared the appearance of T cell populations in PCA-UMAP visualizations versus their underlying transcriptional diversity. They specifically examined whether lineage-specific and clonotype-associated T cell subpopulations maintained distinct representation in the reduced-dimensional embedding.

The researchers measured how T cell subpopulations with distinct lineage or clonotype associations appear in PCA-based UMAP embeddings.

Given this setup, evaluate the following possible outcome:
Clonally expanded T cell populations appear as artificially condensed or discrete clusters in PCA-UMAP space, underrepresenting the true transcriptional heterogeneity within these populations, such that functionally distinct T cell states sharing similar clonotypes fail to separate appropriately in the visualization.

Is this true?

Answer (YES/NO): NO